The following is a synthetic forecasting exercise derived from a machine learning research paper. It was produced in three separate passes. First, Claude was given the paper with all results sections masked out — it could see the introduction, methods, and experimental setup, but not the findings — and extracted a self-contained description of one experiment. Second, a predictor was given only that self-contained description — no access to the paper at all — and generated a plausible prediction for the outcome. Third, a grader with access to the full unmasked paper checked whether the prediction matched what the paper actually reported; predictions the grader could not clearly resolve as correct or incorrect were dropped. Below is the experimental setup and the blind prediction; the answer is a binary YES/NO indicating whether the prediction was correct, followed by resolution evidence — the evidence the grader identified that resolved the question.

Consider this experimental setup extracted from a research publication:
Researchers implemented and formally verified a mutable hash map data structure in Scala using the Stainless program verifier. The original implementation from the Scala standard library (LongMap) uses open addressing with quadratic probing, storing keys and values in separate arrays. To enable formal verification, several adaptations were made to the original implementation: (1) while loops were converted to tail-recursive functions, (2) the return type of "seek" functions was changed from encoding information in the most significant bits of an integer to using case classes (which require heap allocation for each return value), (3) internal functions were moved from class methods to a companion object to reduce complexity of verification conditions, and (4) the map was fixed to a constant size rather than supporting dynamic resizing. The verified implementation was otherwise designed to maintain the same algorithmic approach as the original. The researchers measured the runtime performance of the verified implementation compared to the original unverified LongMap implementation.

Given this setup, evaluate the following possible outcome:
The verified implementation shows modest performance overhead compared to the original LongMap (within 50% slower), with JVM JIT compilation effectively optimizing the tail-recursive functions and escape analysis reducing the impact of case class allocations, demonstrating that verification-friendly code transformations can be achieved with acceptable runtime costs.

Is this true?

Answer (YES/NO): NO